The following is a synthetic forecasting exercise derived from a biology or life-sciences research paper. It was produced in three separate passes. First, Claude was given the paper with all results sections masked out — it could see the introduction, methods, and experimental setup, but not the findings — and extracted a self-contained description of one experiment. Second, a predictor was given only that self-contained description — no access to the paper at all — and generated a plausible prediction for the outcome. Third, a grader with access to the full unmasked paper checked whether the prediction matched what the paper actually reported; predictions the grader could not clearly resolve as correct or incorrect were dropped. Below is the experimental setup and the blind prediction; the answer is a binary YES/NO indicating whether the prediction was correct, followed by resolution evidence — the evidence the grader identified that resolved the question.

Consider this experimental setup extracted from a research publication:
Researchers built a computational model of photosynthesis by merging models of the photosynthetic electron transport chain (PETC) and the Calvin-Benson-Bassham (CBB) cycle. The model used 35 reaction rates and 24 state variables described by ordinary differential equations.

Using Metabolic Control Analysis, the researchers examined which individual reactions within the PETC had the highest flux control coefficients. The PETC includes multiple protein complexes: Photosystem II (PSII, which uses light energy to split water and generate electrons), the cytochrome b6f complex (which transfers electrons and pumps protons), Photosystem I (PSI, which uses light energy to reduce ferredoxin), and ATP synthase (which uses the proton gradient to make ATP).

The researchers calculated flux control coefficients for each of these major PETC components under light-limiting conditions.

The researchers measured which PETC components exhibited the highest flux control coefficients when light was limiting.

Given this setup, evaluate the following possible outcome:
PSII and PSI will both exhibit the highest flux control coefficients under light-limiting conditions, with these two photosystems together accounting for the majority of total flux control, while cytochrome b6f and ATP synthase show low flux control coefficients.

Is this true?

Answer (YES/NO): YES